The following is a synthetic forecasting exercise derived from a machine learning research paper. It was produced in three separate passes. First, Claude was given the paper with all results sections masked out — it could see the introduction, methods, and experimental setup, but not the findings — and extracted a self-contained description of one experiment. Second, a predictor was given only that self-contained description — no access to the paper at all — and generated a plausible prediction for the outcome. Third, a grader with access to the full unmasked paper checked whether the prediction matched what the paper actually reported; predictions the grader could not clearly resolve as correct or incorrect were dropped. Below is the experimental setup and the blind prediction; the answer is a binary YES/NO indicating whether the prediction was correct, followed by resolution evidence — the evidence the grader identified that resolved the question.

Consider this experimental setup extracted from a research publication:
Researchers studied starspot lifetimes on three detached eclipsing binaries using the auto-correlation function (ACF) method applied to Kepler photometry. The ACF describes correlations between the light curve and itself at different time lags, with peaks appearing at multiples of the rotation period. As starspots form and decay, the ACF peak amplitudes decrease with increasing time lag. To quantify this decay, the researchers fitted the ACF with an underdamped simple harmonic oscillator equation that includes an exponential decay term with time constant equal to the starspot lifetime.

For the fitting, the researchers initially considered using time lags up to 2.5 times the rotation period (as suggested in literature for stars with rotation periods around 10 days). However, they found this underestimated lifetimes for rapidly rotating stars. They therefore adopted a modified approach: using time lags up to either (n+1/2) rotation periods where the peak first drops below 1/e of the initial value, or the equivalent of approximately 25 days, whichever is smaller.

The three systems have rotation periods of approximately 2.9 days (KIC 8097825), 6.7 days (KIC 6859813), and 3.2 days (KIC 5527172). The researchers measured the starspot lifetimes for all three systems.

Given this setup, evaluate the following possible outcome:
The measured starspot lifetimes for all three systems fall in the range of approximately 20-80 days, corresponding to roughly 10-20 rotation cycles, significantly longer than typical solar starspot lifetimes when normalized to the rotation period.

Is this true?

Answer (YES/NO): NO